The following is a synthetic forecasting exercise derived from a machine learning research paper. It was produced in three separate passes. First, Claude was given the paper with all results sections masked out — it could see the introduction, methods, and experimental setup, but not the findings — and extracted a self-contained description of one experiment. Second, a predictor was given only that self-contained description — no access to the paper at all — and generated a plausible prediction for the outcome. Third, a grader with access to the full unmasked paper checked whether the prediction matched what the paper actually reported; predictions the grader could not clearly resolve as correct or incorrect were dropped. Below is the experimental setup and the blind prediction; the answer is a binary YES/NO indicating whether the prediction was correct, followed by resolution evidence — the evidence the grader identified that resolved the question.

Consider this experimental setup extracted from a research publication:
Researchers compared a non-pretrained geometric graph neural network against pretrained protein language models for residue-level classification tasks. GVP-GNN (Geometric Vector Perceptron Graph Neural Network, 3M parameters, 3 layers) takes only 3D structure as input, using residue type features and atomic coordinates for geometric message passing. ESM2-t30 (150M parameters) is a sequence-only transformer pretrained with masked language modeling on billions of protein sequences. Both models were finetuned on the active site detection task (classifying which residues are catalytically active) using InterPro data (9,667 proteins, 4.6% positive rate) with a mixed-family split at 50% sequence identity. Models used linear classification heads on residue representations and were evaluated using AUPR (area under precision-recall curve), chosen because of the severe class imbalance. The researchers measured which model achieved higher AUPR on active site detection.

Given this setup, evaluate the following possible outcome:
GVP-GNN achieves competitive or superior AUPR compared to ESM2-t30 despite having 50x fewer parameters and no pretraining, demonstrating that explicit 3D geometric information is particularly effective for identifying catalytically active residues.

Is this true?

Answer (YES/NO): NO